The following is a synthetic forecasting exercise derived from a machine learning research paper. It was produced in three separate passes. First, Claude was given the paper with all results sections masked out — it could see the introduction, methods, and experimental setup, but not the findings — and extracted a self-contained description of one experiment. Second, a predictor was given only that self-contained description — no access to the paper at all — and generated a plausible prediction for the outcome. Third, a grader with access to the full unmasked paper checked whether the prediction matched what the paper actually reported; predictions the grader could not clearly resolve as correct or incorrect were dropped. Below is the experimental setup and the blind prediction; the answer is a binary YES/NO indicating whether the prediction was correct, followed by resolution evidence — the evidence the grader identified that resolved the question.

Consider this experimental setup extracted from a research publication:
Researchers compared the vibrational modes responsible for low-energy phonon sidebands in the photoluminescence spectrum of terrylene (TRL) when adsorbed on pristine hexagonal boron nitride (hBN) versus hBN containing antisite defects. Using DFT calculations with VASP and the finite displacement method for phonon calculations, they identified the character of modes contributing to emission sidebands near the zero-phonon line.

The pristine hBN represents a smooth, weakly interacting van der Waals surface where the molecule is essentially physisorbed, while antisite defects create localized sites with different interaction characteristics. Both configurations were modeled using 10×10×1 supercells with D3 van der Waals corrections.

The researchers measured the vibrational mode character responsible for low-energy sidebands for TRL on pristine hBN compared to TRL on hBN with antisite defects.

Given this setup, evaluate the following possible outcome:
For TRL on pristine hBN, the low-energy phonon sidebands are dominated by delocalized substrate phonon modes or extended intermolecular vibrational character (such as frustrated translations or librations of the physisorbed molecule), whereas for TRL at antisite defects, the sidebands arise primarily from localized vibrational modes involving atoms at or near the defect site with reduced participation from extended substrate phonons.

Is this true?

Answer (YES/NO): NO